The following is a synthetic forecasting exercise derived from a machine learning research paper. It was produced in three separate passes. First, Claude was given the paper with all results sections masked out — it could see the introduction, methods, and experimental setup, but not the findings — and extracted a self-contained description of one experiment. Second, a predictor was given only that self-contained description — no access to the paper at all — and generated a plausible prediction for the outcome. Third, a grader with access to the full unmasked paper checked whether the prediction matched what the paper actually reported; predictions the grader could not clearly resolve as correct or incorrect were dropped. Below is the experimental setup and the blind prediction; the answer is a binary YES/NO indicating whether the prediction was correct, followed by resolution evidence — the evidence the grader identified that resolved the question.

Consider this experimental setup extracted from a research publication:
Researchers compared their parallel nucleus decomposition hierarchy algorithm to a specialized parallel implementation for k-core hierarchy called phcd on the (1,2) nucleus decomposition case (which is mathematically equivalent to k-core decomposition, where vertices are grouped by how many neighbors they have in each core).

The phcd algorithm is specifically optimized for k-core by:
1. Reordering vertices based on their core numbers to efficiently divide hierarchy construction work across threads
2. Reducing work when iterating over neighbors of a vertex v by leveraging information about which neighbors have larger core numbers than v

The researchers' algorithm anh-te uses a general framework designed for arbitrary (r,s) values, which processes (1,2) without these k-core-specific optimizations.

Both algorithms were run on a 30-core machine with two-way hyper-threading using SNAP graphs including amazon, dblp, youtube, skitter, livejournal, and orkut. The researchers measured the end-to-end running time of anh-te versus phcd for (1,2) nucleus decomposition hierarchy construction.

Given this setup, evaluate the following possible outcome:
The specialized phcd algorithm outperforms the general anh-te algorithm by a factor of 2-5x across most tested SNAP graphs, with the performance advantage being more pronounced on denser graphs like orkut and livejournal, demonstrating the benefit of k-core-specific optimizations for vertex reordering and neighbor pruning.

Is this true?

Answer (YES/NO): NO